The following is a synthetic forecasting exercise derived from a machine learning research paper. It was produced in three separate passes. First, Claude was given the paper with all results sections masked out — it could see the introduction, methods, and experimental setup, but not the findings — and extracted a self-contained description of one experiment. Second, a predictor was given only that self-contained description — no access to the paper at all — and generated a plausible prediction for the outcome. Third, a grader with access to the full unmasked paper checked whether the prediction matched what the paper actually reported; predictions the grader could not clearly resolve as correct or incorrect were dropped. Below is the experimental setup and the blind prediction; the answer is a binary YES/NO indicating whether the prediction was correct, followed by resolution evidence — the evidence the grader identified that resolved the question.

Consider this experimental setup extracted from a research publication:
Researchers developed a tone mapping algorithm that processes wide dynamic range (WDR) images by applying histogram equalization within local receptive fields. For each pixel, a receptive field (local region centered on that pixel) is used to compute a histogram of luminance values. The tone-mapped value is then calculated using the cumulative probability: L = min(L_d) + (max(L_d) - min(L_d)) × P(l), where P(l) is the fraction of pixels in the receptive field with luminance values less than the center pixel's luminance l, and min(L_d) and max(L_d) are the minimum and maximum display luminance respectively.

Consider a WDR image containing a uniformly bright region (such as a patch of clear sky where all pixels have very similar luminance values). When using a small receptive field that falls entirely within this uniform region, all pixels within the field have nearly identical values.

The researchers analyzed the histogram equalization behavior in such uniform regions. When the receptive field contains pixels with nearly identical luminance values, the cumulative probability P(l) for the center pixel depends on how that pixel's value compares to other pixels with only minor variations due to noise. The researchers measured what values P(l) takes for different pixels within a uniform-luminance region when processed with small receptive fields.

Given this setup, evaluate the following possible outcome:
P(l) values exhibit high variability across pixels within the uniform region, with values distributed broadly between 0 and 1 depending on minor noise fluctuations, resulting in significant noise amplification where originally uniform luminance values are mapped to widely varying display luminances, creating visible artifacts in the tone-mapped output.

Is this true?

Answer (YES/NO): YES